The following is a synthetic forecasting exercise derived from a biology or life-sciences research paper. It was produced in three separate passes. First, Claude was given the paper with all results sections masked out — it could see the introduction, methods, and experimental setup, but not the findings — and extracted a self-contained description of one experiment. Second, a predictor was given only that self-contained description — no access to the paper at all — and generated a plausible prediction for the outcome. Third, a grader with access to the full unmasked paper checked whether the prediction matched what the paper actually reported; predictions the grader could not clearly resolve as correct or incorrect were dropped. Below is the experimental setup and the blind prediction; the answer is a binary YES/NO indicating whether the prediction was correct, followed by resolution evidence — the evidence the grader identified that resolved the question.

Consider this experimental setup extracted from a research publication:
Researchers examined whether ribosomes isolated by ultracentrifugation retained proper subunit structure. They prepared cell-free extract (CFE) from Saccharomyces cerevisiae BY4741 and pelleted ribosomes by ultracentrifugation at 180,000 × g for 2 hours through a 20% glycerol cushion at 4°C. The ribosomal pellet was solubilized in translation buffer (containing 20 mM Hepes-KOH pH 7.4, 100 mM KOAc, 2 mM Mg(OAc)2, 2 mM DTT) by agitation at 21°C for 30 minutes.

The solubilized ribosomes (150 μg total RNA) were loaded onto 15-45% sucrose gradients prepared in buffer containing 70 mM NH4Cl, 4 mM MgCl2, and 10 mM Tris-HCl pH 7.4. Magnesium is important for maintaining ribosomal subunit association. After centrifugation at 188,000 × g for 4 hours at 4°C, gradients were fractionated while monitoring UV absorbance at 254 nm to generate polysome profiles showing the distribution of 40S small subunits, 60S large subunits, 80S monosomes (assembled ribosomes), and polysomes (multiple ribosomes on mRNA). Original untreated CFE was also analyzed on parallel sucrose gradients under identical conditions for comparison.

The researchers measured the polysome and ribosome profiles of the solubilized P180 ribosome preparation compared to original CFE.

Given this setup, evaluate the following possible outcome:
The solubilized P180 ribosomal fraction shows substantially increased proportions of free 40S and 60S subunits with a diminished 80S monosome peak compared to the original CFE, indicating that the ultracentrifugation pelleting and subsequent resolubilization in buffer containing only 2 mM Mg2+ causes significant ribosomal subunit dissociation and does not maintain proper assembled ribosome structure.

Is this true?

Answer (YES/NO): NO